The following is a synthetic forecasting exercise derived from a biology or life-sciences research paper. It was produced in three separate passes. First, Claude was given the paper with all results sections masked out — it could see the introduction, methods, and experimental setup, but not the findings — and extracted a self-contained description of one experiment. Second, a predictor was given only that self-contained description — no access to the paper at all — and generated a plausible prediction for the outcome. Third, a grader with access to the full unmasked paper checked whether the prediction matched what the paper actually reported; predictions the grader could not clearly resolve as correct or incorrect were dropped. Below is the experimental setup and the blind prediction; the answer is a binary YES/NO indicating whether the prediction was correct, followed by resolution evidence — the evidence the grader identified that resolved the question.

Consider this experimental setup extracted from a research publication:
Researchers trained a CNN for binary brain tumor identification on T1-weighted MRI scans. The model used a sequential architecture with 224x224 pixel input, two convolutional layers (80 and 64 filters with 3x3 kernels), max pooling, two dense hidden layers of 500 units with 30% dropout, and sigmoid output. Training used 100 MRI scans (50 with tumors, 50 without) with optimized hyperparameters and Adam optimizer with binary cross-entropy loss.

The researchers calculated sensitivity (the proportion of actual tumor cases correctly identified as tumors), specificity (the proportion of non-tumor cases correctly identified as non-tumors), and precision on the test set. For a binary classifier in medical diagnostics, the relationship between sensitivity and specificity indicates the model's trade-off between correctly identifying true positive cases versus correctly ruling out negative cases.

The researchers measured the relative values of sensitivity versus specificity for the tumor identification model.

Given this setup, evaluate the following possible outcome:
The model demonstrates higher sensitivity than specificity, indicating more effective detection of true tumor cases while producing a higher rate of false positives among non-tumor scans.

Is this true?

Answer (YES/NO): YES